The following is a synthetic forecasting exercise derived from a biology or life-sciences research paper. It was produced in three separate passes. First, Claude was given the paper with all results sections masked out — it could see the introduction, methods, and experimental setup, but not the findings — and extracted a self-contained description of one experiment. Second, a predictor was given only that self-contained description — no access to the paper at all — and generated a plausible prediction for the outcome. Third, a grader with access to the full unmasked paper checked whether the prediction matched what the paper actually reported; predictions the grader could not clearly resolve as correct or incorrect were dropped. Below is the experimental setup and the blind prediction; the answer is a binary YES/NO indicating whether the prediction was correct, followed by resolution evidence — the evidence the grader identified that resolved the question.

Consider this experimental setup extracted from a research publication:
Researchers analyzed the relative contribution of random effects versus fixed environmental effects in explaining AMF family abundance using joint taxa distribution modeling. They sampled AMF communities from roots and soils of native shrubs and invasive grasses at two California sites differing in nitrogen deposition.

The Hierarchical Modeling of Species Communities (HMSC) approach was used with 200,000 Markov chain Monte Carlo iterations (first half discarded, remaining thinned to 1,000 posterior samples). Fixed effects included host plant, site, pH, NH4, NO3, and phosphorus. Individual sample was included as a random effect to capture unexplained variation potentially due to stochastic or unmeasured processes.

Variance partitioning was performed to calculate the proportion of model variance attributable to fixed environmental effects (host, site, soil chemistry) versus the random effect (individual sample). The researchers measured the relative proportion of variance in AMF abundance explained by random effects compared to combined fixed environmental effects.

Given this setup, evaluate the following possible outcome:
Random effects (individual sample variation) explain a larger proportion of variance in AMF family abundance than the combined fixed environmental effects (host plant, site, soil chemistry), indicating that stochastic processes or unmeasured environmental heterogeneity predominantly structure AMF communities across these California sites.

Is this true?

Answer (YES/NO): NO